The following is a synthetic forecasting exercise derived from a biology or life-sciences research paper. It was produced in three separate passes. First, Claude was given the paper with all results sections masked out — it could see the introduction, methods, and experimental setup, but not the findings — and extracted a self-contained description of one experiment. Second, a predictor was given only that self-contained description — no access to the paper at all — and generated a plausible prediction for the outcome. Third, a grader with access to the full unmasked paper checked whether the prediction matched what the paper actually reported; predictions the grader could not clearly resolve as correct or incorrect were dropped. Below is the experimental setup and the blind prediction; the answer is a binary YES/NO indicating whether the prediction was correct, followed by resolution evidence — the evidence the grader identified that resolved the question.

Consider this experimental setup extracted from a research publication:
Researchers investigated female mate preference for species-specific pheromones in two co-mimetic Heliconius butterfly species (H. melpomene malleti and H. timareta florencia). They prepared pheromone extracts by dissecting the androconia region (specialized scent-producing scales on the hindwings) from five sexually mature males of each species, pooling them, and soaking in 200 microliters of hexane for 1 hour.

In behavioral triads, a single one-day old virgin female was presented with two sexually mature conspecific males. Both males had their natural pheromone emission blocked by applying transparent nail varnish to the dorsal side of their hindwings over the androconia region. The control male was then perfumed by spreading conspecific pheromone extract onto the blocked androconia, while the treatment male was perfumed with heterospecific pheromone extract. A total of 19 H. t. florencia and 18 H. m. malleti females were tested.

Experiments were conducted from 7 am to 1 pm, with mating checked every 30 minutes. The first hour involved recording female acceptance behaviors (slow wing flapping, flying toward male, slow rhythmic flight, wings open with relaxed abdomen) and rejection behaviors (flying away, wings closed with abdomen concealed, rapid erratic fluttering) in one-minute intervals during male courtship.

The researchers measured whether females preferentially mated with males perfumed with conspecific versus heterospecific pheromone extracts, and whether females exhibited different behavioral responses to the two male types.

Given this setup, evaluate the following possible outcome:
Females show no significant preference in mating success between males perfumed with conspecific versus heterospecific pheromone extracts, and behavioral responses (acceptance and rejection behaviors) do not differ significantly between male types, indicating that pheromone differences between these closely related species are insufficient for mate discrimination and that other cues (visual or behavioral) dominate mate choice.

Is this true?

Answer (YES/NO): NO